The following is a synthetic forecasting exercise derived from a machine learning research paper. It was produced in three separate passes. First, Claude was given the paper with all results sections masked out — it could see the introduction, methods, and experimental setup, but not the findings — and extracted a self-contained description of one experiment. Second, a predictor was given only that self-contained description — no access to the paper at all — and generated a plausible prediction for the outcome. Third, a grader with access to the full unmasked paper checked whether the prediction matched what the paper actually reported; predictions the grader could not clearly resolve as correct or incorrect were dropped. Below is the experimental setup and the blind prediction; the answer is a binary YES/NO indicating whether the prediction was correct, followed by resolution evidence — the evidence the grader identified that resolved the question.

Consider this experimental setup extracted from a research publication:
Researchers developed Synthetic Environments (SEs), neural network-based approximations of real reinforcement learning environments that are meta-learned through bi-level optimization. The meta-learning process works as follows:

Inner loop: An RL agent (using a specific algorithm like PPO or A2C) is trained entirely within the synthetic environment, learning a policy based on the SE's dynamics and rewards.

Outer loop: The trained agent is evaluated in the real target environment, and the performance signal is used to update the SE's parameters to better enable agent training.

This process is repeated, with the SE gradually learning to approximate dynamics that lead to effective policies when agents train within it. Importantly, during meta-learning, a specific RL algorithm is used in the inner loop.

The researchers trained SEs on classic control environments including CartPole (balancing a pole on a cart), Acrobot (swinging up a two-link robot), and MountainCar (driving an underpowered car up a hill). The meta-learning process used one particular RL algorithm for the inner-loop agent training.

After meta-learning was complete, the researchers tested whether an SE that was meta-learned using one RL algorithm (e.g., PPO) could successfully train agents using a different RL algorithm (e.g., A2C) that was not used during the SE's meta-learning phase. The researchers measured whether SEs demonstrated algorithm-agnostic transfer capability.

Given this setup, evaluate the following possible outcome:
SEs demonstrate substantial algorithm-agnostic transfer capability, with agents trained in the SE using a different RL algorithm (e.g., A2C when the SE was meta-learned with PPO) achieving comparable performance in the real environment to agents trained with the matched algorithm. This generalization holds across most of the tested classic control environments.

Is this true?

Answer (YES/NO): YES